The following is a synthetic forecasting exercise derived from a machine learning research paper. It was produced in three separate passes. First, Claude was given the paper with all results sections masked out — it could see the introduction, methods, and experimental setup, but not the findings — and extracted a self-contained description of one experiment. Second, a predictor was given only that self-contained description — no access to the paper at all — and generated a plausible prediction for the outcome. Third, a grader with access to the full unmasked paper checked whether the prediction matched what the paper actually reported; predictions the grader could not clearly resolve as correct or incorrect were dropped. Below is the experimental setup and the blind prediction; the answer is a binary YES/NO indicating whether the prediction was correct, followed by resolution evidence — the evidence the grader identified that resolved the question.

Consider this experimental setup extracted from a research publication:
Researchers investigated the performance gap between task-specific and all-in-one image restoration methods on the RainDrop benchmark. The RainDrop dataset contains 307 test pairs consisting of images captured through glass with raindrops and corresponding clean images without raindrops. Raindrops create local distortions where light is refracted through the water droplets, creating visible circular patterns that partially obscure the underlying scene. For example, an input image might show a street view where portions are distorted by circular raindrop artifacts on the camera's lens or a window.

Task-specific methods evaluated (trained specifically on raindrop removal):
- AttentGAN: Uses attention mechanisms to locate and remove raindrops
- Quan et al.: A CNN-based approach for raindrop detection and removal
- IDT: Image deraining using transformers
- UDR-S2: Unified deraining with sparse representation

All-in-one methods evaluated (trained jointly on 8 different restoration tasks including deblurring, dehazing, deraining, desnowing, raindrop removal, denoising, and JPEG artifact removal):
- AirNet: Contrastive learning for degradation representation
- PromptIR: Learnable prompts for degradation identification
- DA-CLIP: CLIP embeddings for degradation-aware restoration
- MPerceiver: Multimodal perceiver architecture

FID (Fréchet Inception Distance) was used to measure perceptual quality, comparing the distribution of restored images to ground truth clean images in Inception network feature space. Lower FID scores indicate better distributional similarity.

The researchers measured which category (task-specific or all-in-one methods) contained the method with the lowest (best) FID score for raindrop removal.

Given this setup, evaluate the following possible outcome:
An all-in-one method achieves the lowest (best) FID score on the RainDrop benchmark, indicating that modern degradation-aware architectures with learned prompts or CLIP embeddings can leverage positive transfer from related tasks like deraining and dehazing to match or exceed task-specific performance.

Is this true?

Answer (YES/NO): YES